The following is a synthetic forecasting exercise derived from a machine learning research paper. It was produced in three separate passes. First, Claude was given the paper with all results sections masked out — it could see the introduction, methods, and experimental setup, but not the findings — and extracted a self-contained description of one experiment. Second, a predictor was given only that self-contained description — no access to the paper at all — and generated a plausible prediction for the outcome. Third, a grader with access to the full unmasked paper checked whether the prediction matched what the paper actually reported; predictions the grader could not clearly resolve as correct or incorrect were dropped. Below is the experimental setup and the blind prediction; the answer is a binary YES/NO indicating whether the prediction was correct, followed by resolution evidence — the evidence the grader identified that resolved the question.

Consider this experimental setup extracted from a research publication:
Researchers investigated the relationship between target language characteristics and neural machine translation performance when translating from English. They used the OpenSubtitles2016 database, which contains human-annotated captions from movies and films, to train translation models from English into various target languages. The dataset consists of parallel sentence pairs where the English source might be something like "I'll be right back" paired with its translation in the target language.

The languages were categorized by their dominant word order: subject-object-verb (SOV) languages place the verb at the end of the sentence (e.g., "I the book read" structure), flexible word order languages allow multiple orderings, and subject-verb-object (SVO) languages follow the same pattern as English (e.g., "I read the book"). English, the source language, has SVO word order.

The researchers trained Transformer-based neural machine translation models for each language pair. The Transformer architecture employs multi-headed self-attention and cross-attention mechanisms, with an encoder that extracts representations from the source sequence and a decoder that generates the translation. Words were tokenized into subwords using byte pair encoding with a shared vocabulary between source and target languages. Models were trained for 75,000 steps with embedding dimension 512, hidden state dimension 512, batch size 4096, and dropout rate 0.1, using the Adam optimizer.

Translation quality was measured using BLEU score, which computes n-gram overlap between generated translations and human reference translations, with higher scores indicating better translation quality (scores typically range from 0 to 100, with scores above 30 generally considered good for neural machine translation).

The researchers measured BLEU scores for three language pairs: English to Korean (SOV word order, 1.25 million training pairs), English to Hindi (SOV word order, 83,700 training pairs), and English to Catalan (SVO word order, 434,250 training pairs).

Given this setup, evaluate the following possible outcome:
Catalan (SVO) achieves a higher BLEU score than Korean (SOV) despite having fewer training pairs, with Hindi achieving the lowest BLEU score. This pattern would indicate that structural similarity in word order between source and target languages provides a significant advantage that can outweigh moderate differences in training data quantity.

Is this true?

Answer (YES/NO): NO